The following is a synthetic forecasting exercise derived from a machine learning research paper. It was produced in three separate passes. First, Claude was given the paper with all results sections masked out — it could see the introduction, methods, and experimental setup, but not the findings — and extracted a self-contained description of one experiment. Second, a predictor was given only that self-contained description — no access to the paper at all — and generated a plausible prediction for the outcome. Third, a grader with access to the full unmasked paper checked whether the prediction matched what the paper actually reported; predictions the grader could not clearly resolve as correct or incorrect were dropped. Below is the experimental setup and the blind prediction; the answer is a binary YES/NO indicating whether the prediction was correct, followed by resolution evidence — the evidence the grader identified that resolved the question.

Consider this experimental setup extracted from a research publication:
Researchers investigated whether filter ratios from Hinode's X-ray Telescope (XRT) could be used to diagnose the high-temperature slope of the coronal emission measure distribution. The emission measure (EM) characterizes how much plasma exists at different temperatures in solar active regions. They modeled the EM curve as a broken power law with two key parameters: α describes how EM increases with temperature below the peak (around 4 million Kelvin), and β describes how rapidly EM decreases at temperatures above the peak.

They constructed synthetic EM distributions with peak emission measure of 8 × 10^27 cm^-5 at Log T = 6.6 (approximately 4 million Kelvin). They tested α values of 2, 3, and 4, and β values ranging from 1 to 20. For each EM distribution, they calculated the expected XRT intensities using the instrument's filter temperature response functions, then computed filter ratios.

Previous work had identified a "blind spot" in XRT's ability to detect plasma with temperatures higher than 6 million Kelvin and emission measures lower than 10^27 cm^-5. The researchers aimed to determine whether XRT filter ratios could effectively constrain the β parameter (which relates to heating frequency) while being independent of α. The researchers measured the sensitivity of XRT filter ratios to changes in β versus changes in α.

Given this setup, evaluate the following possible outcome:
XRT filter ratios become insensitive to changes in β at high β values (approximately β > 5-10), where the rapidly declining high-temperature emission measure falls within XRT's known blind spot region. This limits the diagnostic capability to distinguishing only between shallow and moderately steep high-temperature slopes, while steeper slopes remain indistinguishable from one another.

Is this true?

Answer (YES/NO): NO